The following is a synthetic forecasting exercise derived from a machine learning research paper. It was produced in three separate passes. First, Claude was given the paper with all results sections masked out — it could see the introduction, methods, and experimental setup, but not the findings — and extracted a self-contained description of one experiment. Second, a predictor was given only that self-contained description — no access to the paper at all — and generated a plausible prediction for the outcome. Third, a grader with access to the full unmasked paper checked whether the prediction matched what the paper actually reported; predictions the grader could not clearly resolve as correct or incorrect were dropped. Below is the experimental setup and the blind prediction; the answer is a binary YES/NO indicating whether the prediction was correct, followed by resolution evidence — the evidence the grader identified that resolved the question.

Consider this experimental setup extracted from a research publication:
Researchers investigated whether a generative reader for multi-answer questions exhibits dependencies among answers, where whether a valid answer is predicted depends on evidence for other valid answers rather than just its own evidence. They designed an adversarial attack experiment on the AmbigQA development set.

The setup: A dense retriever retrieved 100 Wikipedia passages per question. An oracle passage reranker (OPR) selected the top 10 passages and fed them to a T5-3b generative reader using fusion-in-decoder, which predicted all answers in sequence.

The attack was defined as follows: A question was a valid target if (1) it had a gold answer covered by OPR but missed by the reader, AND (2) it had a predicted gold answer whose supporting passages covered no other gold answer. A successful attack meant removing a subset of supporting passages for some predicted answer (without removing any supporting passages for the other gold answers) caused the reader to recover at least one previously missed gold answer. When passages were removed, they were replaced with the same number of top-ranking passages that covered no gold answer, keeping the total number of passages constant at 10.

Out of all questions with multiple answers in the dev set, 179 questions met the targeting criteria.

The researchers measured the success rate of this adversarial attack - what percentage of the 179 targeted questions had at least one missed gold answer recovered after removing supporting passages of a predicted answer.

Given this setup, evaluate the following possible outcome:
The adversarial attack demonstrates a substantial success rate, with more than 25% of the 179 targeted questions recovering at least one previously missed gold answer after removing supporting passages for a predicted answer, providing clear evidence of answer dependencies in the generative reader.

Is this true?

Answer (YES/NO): YES